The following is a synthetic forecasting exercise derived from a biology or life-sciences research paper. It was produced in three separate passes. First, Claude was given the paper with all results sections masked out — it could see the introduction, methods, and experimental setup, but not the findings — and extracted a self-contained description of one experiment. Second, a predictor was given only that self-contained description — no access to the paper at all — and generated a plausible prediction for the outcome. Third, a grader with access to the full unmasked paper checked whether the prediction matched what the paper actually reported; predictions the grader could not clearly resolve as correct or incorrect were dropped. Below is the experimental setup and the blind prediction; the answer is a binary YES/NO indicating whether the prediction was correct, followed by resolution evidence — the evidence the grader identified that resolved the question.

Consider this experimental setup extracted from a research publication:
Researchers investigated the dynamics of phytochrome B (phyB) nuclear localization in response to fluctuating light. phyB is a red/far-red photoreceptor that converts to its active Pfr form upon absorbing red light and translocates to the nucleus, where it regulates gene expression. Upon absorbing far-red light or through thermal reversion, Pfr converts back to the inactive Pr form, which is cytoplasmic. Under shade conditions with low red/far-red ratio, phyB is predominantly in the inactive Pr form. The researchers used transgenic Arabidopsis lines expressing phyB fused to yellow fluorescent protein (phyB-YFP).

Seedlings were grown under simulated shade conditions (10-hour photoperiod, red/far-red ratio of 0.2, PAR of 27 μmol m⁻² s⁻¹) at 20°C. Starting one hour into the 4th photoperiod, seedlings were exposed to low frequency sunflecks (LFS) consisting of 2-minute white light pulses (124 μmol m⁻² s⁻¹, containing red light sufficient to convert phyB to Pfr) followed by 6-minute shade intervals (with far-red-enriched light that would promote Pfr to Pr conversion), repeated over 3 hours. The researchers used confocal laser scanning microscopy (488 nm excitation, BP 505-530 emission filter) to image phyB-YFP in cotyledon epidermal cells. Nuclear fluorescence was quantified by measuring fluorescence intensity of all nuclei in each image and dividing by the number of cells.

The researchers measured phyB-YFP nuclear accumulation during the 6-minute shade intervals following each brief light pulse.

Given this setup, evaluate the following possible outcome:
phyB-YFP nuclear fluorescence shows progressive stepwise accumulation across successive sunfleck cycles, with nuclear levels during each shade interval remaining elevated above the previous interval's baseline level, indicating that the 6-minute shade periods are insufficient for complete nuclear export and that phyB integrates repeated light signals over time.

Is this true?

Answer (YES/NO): NO